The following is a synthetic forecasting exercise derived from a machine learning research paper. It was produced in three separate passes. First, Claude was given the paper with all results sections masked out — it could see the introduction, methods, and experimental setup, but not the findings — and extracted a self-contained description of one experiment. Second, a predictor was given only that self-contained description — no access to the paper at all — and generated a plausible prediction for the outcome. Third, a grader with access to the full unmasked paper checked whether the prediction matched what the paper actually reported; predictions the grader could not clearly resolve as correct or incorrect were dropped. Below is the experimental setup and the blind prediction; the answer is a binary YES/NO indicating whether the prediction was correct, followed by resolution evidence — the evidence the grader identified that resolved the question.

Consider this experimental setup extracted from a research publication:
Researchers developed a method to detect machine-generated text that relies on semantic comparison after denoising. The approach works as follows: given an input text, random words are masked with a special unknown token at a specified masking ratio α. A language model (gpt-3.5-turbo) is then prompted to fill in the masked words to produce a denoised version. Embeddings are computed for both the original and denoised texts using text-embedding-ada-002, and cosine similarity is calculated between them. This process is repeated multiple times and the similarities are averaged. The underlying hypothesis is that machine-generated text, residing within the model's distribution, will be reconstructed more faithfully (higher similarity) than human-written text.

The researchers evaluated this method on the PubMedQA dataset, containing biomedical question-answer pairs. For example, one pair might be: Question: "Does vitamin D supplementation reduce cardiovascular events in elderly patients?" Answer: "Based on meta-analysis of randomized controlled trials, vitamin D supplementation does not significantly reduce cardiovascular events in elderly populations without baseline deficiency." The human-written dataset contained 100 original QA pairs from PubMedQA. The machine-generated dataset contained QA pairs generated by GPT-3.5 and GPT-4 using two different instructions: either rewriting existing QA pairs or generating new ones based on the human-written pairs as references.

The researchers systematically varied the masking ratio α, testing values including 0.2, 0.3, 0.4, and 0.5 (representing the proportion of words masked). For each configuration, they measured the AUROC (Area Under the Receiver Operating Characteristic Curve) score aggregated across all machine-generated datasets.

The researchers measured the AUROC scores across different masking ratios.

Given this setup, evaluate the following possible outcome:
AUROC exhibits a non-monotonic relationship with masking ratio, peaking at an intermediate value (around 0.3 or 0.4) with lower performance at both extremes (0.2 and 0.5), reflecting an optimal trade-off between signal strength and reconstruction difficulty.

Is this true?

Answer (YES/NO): NO